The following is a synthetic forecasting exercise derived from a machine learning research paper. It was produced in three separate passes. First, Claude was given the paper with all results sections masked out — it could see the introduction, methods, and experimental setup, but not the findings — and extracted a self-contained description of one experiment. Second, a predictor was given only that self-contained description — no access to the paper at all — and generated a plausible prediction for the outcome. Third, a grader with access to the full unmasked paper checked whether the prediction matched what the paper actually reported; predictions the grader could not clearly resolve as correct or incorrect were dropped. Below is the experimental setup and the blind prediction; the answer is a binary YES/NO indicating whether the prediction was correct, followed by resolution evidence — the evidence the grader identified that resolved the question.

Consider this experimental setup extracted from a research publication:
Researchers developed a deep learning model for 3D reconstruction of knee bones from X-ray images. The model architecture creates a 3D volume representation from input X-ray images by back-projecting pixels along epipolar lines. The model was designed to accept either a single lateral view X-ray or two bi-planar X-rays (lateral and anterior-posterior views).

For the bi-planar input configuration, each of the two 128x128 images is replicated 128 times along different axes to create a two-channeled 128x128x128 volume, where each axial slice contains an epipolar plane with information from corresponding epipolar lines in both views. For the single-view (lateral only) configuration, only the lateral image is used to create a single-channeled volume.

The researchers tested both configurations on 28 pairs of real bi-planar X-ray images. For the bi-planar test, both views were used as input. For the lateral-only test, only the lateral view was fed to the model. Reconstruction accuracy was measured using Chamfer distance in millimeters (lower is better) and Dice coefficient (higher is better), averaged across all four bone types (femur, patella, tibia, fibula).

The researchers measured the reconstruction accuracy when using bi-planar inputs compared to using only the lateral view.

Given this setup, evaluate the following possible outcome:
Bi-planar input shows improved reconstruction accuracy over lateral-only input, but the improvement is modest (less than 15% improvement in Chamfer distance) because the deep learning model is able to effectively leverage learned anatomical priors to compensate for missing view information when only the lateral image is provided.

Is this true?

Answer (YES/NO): NO